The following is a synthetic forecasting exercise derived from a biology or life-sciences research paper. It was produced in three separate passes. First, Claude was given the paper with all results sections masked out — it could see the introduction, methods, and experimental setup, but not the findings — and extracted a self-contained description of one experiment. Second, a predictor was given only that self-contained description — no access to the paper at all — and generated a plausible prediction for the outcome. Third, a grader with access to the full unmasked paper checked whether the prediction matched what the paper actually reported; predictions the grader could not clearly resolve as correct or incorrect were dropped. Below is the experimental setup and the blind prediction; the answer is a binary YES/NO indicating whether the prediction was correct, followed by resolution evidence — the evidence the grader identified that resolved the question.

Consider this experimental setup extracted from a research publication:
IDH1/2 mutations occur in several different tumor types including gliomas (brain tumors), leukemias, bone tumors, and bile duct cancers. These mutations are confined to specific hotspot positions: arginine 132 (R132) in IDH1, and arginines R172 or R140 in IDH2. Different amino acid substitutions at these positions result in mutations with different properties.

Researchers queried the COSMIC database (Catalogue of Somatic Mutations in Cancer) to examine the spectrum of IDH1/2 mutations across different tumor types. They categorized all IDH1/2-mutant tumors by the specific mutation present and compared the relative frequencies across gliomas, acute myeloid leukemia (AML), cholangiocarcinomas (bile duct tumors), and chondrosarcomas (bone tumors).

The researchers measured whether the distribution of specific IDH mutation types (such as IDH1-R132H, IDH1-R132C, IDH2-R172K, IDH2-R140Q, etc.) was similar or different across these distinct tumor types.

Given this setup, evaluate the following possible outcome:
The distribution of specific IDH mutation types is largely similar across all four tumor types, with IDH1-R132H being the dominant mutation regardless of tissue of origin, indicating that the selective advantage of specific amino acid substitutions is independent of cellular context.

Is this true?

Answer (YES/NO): NO